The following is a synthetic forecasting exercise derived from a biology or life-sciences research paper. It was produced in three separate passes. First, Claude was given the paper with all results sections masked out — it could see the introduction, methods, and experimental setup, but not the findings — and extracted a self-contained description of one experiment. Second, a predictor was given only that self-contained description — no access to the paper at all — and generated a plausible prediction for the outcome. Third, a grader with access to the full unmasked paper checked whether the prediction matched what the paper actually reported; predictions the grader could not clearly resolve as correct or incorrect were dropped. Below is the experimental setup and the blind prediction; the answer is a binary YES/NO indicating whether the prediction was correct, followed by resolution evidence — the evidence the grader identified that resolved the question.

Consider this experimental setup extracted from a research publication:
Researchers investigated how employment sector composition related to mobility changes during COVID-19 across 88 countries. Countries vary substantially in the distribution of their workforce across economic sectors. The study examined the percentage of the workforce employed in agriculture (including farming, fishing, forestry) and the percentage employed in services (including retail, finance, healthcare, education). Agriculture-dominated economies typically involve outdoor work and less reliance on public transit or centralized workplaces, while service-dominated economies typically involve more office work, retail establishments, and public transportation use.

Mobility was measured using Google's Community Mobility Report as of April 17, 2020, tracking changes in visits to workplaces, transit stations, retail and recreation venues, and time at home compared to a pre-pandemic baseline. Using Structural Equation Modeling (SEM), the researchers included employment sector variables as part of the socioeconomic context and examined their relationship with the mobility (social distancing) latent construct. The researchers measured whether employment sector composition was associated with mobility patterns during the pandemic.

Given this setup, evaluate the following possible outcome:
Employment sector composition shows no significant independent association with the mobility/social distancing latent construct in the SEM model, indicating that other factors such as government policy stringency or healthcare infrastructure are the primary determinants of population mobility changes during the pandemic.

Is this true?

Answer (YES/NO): YES